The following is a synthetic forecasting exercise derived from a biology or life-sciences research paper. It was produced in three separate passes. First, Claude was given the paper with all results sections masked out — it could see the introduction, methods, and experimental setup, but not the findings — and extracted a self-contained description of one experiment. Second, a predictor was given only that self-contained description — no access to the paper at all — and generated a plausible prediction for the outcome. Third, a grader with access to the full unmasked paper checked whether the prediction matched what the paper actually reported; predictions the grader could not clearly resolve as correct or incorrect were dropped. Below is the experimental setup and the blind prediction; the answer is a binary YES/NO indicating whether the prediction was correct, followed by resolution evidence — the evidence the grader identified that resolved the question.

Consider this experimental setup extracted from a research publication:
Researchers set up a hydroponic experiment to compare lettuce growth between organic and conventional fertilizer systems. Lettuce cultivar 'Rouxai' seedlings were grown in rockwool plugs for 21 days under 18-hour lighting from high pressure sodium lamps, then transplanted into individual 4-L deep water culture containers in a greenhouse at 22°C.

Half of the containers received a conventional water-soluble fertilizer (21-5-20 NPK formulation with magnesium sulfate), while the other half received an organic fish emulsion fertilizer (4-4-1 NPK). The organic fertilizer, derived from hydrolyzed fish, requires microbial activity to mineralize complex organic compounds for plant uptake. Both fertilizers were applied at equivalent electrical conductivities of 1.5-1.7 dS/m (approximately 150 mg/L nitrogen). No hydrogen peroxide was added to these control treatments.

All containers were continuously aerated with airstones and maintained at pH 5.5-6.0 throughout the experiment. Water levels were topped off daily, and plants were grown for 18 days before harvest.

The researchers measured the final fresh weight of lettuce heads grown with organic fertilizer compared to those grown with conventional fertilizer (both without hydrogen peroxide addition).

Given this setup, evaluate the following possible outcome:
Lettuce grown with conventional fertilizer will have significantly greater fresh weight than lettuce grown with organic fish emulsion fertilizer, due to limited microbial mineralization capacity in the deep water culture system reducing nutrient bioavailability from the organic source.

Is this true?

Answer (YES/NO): YES